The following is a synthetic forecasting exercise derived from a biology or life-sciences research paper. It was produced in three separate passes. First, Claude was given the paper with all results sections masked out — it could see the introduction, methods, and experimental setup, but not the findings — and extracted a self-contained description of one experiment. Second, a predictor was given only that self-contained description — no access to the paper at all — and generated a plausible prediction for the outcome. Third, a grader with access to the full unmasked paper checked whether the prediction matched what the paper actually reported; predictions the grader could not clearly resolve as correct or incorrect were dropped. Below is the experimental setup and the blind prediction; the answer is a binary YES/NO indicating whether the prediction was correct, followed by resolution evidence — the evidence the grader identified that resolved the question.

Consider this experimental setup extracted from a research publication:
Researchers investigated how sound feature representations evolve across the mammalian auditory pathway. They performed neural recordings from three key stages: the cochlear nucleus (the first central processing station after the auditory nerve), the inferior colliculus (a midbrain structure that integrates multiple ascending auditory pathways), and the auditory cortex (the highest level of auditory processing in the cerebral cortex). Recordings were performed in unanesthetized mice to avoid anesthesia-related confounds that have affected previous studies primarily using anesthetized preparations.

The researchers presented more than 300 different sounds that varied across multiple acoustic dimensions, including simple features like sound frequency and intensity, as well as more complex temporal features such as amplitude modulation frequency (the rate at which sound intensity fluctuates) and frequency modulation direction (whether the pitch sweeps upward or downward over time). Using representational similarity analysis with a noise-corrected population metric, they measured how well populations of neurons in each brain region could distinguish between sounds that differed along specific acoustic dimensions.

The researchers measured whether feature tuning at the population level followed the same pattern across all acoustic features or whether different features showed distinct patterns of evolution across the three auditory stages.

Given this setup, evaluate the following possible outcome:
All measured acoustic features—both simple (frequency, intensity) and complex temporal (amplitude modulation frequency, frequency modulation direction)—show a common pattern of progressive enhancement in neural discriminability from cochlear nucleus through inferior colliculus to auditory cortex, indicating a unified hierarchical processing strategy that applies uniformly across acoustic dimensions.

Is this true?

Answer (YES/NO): NO